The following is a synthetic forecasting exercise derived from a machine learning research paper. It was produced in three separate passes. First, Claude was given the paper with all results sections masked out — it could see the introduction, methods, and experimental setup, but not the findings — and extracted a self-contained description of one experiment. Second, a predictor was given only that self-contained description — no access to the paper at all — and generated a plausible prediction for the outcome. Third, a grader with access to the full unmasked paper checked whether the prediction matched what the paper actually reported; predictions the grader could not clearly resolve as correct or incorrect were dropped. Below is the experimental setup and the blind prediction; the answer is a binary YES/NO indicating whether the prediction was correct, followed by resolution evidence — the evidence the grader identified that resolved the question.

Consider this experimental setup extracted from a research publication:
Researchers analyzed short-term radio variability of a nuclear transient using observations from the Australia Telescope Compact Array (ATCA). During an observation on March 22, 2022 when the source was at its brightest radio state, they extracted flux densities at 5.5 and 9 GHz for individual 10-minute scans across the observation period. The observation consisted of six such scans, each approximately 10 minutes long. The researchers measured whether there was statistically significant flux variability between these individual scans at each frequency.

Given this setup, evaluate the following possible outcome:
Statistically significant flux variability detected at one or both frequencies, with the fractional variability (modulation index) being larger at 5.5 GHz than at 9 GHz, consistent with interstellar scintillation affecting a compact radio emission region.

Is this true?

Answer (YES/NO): NO